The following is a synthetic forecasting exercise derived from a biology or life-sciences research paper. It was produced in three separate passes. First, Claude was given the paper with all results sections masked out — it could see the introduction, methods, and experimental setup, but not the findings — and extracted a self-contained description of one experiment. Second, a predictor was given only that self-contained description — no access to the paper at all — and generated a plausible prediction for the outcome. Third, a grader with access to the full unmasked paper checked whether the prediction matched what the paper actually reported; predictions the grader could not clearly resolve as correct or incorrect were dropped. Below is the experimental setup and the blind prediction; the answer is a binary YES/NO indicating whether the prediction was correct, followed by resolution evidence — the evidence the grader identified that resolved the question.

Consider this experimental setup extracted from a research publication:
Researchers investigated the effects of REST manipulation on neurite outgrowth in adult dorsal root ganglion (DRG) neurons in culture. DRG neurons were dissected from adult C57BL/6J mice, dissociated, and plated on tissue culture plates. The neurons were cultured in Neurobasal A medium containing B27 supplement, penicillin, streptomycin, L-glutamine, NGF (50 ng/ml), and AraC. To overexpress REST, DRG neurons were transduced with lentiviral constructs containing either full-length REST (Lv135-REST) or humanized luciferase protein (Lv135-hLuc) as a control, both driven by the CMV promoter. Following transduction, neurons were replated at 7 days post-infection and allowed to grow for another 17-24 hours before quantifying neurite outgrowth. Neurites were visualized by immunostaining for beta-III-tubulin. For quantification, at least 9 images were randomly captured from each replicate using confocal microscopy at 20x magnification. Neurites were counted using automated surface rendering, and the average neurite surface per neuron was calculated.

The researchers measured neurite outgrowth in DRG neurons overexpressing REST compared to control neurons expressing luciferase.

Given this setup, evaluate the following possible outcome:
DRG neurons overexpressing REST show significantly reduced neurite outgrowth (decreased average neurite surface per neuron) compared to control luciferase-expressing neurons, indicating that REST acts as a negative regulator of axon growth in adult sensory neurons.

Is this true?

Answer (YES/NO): YES